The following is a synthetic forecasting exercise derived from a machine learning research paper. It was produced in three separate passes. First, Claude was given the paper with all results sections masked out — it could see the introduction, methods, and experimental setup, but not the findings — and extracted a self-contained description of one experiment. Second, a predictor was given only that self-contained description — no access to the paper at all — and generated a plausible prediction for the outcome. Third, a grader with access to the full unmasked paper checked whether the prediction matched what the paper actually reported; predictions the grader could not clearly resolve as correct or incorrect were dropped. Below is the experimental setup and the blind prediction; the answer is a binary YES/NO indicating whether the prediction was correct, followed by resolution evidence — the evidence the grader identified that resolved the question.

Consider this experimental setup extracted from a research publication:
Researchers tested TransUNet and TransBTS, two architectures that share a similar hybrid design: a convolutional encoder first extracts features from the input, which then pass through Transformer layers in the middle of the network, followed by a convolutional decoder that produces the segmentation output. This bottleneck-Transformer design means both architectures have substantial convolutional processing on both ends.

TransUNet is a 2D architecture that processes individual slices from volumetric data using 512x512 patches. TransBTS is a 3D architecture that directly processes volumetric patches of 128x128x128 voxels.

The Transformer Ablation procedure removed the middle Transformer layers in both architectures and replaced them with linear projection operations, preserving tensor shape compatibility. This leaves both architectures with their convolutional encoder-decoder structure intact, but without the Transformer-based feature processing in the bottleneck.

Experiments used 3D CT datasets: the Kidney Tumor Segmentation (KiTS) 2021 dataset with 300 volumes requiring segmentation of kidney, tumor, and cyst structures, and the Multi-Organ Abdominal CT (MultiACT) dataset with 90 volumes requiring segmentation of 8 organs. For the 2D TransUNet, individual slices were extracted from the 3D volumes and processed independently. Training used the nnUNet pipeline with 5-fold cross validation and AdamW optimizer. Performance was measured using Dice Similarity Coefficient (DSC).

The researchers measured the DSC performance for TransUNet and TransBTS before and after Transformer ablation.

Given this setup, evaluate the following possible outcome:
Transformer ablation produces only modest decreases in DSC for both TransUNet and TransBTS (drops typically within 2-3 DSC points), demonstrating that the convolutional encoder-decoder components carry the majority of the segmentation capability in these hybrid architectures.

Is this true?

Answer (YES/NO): NO